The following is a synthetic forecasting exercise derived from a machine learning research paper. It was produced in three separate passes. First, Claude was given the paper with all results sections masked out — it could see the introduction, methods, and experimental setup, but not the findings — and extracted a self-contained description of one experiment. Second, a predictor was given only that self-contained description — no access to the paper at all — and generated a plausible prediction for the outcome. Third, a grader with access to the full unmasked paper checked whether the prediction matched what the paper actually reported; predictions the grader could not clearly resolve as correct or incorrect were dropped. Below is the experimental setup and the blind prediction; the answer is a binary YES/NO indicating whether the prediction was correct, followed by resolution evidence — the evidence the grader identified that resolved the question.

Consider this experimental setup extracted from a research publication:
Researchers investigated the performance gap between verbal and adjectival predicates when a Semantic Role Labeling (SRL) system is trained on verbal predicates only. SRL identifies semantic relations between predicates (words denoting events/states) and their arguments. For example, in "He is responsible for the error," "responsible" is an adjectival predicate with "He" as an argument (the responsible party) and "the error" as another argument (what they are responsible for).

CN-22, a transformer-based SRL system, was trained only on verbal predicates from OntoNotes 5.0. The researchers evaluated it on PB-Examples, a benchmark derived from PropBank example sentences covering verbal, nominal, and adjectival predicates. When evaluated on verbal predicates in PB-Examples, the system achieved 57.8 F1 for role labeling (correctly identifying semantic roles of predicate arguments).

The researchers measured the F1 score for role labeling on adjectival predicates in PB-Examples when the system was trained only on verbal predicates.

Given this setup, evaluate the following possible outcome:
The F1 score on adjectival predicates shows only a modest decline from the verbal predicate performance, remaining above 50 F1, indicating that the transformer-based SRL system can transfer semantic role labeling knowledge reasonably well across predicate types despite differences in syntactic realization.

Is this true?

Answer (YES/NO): NO